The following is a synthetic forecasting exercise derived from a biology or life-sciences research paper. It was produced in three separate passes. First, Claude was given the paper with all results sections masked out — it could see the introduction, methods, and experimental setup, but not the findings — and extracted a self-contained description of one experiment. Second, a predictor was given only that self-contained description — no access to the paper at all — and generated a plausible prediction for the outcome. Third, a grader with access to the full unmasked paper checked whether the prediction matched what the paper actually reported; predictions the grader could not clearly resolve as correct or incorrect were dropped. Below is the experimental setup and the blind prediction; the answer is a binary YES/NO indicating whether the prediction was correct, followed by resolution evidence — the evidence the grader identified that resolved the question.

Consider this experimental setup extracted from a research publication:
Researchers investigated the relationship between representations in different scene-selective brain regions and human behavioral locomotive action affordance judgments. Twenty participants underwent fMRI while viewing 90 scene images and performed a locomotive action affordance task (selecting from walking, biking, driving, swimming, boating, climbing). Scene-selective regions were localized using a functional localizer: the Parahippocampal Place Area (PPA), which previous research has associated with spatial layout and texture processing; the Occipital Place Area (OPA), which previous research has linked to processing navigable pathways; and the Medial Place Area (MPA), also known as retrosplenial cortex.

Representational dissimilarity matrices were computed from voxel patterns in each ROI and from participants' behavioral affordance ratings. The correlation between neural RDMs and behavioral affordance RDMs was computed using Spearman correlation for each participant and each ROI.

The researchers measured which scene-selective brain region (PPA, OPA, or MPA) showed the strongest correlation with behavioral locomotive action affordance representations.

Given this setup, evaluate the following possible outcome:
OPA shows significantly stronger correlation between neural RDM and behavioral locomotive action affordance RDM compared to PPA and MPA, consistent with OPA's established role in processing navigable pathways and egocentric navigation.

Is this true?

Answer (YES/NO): NO